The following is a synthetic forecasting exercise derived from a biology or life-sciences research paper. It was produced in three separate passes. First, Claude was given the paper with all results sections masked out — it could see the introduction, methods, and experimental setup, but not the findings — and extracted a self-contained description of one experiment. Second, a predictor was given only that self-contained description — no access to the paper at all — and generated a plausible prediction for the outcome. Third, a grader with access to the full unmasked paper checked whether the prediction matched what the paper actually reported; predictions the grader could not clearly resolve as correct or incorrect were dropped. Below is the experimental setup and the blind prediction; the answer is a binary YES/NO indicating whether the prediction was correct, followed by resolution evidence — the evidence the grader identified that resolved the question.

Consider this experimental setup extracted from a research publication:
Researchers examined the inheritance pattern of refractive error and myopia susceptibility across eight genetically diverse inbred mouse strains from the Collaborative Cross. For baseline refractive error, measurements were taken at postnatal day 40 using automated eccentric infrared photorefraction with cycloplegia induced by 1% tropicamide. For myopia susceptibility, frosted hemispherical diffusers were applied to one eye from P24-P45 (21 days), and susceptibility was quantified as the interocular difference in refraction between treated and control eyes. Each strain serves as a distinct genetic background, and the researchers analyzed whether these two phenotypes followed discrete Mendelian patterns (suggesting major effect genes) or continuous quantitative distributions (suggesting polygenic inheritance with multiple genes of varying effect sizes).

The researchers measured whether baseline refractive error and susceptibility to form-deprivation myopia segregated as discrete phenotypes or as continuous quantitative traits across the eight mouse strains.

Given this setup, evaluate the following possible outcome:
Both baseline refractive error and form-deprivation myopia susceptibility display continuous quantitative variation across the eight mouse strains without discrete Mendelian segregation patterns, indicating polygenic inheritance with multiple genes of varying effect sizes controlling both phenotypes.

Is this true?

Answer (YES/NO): YES